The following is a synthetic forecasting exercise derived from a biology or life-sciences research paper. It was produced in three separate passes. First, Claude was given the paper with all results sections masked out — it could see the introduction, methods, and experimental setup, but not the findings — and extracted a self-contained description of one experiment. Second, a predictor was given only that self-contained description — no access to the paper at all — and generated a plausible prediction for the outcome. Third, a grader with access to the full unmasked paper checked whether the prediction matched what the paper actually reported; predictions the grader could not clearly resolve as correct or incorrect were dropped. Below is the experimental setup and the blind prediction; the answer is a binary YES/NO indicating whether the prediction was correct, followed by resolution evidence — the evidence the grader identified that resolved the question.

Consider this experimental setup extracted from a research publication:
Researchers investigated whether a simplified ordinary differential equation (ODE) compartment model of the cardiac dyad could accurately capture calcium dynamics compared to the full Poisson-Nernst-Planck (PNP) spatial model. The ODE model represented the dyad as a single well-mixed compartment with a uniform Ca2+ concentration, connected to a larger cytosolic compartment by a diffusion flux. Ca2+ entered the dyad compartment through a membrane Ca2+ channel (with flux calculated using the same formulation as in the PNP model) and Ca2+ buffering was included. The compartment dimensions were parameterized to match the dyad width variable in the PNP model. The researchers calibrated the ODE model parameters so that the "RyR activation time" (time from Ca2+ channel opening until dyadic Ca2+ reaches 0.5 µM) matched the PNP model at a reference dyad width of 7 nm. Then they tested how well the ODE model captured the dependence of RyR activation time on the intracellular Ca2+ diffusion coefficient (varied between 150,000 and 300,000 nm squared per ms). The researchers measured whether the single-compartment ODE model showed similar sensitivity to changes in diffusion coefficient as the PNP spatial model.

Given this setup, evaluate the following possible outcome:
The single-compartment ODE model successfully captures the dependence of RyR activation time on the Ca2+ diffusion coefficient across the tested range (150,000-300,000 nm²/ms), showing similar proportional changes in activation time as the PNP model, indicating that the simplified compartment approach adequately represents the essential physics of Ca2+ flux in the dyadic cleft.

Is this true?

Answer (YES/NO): NO